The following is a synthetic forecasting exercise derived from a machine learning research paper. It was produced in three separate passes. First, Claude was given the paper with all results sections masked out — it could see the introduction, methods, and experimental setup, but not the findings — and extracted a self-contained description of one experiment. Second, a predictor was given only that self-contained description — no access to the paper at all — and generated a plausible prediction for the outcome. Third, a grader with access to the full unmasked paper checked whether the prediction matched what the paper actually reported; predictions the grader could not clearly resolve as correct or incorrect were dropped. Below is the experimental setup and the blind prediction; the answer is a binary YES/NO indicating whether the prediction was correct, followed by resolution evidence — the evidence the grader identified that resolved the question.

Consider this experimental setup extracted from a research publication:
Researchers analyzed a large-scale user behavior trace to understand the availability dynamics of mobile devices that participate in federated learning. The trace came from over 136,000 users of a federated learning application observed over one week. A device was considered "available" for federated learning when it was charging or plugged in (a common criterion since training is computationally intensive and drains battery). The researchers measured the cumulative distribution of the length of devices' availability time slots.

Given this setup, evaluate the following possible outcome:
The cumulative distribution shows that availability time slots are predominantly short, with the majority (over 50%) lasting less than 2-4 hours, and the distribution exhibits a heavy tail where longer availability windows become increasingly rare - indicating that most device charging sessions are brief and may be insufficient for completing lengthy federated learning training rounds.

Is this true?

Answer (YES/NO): NO